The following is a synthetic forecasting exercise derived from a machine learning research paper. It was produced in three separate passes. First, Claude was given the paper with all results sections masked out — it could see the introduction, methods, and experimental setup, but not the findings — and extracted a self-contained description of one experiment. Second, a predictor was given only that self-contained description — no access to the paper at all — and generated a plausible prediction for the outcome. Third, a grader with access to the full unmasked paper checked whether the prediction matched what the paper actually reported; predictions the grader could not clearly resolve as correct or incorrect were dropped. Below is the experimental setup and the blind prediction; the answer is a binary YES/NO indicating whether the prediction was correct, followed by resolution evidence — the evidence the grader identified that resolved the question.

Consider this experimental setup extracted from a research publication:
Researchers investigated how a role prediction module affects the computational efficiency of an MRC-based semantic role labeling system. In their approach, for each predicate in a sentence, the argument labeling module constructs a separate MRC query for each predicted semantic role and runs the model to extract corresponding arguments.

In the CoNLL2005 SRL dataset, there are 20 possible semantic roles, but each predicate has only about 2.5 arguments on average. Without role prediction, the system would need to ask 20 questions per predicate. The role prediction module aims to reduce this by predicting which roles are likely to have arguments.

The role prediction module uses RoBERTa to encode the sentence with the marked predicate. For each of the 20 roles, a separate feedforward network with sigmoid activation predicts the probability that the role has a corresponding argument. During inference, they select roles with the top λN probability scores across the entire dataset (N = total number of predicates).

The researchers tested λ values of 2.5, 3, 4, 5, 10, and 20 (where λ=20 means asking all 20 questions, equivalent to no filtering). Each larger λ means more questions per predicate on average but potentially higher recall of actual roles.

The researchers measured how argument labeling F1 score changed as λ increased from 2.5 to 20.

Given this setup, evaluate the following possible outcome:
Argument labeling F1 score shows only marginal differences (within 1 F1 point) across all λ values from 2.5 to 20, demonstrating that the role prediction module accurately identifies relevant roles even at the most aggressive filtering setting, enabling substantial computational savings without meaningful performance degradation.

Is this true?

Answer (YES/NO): NO